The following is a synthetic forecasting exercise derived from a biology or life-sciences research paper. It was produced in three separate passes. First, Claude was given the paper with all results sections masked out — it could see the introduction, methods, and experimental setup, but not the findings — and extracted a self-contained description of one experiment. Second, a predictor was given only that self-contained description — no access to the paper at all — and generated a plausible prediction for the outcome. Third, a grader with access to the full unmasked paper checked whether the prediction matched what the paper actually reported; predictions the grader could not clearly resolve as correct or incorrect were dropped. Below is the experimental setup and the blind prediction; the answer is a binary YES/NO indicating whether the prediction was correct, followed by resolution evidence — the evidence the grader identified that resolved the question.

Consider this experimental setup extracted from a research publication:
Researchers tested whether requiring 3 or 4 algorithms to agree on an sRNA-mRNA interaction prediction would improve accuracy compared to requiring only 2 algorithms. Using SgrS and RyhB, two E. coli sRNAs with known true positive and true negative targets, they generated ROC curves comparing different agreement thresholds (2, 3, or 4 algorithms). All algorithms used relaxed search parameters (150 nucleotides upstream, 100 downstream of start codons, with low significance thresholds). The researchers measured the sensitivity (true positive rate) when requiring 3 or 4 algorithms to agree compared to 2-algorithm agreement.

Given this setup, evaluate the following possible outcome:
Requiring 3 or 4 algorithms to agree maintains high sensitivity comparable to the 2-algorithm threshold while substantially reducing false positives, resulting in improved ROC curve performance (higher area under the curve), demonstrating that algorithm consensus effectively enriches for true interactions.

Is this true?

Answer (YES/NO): NO